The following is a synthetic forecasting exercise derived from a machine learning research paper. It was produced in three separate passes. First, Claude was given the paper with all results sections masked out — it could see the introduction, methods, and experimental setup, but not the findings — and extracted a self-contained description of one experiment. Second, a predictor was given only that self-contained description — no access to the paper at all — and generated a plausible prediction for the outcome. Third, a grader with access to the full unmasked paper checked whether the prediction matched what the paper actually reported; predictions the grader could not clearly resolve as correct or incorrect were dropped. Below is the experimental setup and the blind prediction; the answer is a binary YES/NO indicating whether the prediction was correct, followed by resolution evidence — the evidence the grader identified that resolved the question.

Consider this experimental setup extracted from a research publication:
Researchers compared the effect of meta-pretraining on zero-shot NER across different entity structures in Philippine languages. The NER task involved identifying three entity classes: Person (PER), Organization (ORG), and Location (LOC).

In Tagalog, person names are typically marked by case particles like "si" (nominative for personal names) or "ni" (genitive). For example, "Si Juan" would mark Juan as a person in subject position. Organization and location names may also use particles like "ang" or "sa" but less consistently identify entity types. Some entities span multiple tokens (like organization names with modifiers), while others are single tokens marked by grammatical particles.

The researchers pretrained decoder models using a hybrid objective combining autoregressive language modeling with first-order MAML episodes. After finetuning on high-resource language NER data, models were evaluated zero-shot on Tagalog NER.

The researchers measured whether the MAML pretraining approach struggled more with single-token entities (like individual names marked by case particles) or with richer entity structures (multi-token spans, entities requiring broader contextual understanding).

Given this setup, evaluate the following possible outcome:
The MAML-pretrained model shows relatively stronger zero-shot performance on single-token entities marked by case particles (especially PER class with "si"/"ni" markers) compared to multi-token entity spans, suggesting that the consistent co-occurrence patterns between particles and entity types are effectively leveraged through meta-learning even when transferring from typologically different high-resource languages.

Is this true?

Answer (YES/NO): YES